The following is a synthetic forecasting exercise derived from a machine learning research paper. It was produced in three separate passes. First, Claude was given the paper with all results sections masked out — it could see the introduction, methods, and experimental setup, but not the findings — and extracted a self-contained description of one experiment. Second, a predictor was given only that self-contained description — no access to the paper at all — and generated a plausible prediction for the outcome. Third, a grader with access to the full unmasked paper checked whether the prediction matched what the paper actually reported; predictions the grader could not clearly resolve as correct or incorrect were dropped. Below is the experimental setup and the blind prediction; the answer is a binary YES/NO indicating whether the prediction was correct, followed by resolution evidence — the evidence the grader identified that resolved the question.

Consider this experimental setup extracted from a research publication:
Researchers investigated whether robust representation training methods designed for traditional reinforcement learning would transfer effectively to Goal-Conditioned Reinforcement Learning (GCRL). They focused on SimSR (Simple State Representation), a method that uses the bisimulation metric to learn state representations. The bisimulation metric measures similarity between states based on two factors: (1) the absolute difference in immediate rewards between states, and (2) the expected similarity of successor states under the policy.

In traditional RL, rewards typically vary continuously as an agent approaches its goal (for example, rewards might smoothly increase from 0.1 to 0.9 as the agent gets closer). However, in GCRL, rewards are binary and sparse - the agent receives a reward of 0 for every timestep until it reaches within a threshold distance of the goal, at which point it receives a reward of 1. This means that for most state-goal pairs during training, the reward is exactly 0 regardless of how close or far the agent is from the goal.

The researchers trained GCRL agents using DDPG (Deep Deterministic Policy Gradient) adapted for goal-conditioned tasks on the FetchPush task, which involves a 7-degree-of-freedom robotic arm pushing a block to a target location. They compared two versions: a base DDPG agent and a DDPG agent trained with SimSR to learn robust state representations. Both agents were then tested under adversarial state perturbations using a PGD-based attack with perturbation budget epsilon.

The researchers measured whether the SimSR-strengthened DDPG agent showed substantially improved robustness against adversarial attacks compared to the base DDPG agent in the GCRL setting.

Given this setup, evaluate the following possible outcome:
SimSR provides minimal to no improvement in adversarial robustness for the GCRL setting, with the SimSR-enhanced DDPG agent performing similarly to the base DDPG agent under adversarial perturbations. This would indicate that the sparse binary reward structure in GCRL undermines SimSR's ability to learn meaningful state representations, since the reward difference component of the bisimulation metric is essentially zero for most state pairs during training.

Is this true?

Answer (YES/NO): YES